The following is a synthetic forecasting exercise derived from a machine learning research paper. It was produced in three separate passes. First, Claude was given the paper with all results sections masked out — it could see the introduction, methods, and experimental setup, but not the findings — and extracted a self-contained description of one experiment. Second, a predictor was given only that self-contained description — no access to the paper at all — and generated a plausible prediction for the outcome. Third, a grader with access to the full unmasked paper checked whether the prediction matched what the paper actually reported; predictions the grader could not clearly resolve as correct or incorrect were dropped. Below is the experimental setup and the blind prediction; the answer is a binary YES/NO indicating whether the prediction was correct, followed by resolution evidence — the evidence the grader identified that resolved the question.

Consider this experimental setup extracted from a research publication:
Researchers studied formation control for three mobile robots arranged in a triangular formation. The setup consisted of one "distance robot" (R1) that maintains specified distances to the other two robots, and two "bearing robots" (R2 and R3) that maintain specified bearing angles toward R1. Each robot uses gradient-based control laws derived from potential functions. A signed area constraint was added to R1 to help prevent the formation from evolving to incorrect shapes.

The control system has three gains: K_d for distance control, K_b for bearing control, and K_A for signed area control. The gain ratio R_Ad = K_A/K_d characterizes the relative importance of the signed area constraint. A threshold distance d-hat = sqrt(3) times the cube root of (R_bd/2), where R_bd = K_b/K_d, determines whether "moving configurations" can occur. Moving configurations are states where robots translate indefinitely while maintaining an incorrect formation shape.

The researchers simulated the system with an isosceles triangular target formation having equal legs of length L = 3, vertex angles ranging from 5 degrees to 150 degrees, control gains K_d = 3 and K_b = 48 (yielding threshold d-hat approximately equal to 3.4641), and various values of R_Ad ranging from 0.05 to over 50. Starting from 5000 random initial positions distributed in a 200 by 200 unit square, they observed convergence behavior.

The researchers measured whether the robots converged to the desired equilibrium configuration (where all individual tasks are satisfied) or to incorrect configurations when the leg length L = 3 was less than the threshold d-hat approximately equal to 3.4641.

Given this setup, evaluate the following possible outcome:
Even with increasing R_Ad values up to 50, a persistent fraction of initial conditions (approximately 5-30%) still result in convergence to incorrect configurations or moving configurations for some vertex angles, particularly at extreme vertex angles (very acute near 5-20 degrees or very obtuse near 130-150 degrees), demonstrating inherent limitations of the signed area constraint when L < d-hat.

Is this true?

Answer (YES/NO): NO